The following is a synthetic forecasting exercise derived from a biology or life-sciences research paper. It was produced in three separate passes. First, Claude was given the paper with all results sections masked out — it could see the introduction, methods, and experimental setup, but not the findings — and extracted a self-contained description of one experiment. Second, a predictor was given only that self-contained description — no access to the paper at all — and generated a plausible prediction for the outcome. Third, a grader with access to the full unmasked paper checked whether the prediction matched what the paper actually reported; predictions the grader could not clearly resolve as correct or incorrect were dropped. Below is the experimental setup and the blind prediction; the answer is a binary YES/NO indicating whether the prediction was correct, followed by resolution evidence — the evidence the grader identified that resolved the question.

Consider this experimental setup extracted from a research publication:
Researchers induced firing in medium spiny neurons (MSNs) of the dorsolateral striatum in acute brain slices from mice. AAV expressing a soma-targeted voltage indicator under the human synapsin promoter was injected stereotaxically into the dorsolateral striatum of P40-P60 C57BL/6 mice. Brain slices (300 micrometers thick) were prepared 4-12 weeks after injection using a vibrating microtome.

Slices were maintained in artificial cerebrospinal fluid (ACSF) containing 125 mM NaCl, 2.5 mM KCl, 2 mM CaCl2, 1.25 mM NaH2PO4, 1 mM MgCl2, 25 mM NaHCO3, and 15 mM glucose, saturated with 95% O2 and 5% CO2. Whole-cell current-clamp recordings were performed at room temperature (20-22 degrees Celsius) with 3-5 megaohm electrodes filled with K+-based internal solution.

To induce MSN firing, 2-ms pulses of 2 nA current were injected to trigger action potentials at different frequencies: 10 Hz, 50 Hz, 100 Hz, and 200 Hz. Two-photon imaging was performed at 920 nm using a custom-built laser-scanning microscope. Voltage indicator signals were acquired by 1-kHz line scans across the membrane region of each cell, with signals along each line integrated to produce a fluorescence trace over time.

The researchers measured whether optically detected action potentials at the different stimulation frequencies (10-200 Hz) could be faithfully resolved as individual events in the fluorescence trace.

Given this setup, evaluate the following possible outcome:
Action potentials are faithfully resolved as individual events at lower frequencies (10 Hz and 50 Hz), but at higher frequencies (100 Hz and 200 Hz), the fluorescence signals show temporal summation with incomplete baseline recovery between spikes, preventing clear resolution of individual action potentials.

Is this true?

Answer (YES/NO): NO